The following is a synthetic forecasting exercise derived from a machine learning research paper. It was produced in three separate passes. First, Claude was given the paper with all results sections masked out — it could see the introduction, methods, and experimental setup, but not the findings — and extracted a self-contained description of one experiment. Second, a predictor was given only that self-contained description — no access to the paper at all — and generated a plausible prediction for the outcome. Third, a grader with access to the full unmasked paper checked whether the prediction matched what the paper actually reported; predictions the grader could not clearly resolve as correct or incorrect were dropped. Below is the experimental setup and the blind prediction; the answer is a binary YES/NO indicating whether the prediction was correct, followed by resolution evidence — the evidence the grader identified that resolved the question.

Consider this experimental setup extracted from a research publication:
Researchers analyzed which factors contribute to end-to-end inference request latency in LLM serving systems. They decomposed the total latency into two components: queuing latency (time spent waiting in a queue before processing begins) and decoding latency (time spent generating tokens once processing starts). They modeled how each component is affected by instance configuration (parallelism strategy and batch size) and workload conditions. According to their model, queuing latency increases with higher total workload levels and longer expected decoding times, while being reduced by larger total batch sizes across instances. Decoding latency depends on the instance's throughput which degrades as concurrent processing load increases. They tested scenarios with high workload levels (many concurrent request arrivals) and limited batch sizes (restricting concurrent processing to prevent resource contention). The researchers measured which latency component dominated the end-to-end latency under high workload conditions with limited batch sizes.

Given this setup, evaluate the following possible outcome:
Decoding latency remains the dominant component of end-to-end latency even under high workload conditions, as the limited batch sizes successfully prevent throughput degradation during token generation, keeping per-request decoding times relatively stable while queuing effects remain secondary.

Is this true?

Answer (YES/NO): NO